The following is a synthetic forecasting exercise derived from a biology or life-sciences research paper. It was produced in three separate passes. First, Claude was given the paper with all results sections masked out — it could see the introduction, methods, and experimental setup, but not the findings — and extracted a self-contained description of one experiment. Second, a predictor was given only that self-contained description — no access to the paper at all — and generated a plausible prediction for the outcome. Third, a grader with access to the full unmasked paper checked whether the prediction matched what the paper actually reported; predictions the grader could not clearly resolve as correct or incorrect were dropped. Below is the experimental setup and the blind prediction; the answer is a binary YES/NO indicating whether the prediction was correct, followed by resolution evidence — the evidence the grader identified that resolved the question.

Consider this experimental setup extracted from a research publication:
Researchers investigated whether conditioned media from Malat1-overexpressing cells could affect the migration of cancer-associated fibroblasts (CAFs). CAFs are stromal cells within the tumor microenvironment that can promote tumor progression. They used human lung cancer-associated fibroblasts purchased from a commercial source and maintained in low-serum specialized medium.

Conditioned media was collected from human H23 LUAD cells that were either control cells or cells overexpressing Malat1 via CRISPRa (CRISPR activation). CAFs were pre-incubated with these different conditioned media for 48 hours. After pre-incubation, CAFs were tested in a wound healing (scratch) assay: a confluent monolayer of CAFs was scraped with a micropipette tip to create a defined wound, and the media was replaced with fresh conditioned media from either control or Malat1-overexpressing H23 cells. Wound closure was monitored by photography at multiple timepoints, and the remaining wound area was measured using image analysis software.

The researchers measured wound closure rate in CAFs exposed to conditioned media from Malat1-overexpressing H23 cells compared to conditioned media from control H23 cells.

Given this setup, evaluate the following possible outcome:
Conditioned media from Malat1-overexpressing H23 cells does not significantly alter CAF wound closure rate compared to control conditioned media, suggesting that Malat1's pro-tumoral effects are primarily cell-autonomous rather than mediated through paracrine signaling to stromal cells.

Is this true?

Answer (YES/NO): NO